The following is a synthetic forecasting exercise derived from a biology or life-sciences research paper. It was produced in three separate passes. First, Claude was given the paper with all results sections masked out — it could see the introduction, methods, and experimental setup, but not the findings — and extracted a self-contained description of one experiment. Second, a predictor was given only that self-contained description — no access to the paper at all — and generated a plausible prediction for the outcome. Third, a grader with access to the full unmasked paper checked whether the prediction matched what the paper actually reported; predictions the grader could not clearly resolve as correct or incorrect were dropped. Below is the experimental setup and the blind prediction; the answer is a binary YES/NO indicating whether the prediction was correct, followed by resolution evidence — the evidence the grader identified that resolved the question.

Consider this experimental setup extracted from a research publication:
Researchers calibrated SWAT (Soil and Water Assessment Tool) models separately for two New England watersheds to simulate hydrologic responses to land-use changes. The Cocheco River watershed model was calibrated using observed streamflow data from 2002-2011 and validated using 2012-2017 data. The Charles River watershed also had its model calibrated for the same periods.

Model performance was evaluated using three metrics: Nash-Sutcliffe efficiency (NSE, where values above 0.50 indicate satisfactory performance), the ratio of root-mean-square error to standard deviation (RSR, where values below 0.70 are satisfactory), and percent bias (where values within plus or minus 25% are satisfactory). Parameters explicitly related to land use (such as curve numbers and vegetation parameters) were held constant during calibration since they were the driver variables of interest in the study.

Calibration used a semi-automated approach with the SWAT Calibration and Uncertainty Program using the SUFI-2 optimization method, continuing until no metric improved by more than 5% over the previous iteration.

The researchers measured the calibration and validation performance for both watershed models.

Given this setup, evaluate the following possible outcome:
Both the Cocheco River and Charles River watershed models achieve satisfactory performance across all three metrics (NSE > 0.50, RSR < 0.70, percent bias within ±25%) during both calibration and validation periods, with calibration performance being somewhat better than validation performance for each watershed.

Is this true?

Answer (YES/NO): NO